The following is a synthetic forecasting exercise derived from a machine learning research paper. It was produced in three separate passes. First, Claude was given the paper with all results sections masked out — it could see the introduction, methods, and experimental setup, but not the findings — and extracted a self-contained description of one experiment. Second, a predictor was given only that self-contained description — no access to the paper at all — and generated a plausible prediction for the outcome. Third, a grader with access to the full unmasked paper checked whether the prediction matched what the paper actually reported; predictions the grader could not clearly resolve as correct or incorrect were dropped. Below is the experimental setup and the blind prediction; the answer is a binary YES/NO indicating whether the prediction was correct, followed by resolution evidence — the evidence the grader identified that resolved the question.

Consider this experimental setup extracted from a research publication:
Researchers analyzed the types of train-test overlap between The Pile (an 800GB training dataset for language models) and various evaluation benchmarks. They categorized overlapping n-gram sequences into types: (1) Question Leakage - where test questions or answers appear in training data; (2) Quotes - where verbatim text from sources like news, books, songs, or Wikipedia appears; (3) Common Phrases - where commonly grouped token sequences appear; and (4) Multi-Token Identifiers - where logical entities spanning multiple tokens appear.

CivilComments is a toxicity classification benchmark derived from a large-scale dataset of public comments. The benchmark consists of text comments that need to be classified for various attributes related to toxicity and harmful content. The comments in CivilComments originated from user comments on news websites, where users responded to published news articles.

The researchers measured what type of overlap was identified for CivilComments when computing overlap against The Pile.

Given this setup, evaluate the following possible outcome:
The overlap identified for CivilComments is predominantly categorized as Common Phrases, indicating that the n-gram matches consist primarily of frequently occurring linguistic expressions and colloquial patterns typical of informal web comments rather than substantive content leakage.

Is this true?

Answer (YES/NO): NO